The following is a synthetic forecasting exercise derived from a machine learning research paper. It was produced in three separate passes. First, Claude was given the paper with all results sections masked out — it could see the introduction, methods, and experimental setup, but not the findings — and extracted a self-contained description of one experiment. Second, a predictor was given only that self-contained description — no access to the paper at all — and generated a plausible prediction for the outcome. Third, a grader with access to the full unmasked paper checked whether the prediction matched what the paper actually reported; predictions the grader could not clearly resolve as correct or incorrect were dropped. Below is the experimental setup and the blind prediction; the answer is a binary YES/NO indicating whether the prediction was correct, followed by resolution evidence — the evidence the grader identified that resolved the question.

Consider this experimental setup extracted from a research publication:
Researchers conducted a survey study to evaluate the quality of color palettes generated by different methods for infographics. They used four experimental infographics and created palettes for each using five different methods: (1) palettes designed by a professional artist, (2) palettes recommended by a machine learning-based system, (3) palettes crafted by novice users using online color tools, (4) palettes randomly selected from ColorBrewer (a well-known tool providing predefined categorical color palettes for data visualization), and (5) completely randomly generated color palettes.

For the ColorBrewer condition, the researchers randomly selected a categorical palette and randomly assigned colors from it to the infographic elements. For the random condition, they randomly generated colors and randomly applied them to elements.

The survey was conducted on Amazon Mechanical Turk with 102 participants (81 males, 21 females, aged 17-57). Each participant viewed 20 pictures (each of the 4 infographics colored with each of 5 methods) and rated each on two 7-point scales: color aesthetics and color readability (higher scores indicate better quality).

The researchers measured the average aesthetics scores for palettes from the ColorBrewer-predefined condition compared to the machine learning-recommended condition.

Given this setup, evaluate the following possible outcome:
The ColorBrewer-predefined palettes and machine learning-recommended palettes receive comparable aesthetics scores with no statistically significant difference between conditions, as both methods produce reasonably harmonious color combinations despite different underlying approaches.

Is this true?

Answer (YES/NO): NO